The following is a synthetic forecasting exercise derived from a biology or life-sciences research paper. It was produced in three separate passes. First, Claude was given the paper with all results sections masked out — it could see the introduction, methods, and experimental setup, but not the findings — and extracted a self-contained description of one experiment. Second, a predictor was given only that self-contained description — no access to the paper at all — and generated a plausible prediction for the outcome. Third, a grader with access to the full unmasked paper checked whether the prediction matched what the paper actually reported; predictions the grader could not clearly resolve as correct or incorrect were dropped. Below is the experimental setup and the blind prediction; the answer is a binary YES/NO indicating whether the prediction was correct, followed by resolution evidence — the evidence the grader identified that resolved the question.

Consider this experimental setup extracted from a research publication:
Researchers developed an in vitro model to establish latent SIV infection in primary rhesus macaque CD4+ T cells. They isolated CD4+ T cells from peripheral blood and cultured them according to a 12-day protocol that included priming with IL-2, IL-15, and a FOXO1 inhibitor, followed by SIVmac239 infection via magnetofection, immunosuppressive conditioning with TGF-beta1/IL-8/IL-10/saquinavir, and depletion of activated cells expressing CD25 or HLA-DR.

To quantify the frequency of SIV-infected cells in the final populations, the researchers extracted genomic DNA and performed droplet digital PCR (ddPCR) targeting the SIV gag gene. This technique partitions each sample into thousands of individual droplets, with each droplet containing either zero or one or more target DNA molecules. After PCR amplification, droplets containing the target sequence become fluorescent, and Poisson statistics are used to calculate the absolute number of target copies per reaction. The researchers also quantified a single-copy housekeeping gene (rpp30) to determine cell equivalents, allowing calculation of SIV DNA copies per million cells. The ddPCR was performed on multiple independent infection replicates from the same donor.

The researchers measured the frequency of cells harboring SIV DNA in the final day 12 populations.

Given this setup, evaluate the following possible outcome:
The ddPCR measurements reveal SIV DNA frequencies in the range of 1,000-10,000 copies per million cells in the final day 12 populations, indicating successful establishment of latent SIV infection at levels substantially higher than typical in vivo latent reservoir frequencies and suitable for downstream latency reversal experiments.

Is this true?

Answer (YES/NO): NO